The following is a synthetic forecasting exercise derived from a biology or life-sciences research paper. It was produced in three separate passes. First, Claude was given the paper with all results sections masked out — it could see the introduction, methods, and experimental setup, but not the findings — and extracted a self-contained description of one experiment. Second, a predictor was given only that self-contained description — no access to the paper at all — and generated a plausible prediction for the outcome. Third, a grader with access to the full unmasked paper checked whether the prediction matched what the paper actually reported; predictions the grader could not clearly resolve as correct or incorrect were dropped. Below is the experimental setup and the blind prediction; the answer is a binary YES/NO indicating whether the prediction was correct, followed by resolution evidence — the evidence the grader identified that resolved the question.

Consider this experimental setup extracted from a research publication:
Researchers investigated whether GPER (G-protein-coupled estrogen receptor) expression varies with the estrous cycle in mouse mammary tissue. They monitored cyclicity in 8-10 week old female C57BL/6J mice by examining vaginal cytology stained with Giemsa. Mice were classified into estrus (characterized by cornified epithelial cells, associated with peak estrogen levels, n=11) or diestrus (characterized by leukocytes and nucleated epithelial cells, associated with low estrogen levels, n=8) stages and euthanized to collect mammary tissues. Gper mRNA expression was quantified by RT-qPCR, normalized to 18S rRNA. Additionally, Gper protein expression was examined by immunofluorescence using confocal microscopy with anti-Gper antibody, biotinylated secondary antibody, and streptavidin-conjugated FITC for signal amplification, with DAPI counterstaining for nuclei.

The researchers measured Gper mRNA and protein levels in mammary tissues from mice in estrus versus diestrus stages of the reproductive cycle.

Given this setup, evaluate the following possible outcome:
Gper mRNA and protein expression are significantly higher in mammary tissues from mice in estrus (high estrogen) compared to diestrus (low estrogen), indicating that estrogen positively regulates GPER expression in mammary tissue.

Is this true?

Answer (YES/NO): YES